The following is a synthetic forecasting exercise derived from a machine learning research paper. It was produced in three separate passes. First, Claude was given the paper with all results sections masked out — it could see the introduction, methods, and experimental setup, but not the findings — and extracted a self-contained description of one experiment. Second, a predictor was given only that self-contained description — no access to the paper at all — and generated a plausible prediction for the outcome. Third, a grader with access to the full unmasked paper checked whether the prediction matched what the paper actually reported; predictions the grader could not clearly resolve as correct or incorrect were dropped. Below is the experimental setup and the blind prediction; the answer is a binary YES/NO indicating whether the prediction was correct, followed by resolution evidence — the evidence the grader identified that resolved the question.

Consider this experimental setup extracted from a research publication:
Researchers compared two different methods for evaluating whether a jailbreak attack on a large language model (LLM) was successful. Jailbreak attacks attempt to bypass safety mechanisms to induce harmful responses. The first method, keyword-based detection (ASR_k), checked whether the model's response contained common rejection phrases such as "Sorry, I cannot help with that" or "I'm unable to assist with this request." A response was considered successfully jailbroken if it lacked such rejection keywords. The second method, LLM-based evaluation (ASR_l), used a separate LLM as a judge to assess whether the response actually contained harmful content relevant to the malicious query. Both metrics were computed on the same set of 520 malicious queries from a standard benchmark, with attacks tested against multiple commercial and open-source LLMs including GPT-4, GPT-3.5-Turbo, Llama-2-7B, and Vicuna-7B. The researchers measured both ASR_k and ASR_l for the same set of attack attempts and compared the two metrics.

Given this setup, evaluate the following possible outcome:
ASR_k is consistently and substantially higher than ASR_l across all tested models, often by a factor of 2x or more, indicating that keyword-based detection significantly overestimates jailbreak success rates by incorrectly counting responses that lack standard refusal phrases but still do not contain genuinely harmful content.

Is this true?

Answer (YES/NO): NO